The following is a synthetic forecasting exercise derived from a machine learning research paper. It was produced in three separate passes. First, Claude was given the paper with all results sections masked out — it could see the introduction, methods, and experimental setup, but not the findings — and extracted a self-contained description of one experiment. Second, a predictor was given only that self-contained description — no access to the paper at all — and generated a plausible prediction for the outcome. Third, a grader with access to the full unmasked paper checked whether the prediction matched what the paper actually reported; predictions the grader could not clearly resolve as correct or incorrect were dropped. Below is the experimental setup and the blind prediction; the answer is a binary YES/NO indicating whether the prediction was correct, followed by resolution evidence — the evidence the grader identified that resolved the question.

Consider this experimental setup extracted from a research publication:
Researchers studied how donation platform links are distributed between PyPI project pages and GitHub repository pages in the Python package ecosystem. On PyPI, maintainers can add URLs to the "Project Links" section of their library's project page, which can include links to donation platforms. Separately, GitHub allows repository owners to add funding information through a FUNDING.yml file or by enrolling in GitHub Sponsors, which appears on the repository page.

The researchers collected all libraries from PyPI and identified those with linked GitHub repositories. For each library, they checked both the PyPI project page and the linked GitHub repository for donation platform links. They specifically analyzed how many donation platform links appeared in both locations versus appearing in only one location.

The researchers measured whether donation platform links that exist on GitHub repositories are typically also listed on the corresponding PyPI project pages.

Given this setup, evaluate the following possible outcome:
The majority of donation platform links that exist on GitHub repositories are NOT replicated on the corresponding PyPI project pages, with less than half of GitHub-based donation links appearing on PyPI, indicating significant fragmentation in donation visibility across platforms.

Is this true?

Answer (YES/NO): YES